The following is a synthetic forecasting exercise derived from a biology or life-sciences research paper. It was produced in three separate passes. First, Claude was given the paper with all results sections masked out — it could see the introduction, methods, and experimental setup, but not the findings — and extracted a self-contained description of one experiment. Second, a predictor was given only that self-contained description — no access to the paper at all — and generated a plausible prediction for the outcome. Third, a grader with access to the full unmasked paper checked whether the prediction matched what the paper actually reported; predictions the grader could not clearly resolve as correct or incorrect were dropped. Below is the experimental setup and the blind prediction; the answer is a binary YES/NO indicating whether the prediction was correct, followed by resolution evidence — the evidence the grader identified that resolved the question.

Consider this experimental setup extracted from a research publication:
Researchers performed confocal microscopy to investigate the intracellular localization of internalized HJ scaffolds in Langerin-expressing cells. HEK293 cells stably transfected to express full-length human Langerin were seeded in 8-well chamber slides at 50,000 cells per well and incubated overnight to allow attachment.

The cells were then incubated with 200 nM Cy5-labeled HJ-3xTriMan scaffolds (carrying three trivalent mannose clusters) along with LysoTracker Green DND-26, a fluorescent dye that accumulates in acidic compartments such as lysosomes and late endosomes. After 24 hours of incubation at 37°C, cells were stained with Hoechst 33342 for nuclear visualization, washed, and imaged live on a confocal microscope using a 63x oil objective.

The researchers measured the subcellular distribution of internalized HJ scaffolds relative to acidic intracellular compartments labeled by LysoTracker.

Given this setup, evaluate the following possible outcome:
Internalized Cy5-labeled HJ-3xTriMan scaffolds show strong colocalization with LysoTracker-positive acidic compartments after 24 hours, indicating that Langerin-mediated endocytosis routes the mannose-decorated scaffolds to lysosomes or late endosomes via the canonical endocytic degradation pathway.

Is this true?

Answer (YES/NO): YES